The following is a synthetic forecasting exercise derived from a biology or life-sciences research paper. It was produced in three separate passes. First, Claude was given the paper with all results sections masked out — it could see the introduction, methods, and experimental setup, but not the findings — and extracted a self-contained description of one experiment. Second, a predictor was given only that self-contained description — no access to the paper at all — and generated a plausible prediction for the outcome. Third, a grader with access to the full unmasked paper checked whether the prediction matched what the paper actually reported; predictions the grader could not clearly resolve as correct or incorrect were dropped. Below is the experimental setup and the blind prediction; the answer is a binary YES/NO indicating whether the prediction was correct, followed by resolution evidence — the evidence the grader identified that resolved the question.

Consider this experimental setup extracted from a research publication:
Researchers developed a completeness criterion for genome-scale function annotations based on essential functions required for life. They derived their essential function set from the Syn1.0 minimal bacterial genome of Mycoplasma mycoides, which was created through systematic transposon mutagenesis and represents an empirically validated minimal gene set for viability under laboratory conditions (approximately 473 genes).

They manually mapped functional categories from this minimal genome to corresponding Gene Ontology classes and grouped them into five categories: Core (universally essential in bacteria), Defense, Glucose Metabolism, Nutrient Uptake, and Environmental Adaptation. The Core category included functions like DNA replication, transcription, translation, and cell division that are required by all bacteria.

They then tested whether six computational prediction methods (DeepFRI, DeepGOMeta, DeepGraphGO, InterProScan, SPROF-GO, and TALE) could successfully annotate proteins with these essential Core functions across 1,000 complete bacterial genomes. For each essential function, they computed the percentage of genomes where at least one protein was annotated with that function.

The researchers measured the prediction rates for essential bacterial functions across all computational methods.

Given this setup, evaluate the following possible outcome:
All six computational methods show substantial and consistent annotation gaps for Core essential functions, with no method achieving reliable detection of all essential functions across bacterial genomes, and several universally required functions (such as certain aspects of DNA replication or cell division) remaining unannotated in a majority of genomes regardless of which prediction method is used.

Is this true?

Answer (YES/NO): NO